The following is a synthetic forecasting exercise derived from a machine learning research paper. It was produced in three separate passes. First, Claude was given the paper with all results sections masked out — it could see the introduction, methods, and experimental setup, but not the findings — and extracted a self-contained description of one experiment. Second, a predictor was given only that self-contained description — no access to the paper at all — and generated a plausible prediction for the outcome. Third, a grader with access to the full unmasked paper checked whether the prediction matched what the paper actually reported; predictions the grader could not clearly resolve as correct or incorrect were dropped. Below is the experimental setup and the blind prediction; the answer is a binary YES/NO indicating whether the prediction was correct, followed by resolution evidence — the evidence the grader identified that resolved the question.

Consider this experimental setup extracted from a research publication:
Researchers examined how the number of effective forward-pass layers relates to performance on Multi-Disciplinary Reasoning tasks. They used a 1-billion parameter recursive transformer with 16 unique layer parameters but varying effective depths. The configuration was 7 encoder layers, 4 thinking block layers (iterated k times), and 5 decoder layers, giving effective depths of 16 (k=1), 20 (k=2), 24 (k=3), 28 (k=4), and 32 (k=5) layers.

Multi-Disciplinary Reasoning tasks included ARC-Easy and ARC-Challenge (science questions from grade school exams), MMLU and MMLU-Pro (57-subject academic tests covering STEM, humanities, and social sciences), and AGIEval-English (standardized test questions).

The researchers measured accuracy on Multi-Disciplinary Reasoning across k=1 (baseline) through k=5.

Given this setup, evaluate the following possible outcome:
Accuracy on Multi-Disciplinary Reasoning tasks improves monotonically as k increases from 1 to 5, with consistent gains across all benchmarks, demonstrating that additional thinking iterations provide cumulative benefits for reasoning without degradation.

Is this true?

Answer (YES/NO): YES